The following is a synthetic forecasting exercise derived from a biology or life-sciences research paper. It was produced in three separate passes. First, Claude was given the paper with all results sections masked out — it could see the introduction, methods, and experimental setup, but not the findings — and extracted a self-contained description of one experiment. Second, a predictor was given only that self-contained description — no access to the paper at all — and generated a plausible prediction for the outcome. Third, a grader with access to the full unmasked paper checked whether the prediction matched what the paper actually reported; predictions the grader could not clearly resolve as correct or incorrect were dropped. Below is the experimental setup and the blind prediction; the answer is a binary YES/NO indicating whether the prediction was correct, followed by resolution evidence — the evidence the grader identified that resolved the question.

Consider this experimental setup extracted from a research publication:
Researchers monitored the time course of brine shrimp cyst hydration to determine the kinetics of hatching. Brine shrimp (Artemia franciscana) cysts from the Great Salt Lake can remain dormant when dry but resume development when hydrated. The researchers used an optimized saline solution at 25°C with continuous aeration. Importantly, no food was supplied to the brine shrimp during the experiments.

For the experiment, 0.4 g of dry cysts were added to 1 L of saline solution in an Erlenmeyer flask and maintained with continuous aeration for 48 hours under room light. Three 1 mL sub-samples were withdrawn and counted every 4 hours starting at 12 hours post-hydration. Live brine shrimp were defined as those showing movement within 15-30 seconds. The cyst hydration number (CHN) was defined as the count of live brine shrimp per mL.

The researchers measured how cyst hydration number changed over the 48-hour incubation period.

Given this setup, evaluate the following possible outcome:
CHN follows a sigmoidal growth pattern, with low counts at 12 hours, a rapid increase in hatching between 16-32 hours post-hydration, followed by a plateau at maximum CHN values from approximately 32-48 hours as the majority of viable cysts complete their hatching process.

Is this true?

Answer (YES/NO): NO